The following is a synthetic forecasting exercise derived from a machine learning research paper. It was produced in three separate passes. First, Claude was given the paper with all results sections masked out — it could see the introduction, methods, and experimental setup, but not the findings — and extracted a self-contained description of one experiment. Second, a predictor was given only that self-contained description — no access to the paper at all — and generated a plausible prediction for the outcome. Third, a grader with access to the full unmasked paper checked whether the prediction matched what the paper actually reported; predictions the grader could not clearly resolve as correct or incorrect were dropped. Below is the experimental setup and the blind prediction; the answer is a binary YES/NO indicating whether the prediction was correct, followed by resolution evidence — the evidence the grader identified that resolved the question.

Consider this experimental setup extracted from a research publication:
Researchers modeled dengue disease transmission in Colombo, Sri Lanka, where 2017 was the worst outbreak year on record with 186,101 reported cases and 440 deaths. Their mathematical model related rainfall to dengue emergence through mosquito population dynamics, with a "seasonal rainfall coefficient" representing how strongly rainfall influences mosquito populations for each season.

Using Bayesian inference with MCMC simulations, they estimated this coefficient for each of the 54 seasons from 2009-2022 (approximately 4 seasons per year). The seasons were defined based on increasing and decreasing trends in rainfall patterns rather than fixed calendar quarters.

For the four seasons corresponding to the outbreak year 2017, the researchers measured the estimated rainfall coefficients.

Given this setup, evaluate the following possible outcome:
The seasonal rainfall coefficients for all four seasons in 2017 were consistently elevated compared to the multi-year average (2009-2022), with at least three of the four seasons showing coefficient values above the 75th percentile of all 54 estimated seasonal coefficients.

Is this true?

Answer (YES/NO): NO